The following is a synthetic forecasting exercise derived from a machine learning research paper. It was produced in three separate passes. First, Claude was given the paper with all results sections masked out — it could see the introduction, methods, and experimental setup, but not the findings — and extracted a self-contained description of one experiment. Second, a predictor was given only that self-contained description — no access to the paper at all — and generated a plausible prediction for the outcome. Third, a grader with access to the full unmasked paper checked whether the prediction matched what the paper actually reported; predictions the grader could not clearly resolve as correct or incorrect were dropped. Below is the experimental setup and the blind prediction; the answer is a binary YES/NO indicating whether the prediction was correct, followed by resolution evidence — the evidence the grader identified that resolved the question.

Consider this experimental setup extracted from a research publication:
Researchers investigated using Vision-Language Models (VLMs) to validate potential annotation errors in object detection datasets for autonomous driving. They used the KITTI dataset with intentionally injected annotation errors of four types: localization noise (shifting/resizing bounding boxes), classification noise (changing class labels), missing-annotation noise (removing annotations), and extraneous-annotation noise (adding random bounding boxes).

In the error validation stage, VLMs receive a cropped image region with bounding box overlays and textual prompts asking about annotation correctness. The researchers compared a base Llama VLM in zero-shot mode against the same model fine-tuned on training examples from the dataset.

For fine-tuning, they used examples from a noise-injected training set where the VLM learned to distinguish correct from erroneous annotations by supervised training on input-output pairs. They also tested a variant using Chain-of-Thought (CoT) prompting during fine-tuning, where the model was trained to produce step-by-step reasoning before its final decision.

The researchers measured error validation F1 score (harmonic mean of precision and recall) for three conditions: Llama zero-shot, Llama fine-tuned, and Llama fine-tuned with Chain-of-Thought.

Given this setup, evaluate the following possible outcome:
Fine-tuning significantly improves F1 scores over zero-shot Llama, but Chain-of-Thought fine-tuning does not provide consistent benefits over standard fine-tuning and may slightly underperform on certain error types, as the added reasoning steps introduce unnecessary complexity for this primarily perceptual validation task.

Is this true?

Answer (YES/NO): NO